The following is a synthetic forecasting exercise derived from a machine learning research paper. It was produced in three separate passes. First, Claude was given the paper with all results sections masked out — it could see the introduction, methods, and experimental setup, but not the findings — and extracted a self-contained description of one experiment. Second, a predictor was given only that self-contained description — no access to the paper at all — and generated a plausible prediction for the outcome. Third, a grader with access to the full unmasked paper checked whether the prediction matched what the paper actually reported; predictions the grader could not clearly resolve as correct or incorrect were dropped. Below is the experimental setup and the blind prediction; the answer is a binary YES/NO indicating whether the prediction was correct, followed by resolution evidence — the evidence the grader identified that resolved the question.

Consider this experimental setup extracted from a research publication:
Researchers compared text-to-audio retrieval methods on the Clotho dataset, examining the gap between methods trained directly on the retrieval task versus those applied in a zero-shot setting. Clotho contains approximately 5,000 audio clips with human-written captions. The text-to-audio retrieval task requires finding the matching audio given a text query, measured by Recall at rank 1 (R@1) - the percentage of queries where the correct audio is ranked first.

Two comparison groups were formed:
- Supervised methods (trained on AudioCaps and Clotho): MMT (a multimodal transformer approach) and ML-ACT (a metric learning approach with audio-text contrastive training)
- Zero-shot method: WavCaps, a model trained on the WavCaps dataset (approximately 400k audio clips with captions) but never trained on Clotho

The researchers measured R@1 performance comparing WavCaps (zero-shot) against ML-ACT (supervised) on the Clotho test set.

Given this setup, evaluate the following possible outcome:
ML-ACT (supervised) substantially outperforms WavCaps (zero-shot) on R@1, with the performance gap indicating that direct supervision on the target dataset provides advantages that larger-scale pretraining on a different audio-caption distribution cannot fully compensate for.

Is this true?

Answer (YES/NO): NO